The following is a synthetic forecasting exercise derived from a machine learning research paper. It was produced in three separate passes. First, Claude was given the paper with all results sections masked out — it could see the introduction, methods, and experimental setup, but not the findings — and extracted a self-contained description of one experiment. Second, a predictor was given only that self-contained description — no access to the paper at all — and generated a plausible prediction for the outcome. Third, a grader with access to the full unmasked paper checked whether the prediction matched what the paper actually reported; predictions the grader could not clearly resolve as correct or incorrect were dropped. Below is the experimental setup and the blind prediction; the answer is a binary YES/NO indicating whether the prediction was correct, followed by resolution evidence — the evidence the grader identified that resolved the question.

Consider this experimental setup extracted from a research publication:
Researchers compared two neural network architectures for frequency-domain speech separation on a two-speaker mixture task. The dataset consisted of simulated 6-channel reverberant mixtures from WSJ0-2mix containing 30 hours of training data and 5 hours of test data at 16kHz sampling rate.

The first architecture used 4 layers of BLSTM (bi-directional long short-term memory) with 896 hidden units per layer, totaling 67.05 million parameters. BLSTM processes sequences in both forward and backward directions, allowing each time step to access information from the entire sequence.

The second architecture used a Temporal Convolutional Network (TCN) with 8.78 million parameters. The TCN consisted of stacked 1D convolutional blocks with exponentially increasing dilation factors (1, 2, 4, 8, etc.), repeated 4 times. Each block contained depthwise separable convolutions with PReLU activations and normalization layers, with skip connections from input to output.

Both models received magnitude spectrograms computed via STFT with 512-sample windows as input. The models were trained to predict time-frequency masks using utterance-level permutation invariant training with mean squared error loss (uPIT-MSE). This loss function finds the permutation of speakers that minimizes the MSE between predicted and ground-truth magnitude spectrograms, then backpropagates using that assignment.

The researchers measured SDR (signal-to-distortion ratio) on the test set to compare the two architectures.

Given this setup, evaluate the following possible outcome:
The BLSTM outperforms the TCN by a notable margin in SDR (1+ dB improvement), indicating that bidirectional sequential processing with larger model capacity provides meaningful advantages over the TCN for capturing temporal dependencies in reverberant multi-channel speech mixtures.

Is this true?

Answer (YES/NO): NO